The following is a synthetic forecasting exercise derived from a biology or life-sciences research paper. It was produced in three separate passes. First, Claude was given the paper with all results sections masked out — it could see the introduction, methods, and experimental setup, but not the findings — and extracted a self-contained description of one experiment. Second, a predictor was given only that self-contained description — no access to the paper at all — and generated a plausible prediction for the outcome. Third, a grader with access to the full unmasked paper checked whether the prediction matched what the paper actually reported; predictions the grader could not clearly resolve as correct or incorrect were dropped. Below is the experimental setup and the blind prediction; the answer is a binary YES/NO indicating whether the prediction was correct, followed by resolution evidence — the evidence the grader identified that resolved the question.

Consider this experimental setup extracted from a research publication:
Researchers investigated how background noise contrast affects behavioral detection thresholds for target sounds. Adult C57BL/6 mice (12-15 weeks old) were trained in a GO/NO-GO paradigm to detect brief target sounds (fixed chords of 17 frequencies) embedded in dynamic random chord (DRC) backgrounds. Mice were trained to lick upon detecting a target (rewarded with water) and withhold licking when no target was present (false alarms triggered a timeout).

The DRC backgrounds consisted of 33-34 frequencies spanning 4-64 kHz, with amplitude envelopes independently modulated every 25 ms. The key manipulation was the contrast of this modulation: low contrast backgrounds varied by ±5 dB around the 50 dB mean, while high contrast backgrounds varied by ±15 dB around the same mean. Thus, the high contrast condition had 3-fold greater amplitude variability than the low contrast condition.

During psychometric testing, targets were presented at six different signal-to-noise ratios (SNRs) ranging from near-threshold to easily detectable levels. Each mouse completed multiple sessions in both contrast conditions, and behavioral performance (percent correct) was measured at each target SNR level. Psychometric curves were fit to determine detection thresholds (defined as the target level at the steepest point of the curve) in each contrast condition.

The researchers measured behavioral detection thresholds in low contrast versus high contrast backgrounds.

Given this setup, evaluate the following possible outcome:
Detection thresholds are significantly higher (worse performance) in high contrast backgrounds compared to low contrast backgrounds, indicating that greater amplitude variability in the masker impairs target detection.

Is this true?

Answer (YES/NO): YES